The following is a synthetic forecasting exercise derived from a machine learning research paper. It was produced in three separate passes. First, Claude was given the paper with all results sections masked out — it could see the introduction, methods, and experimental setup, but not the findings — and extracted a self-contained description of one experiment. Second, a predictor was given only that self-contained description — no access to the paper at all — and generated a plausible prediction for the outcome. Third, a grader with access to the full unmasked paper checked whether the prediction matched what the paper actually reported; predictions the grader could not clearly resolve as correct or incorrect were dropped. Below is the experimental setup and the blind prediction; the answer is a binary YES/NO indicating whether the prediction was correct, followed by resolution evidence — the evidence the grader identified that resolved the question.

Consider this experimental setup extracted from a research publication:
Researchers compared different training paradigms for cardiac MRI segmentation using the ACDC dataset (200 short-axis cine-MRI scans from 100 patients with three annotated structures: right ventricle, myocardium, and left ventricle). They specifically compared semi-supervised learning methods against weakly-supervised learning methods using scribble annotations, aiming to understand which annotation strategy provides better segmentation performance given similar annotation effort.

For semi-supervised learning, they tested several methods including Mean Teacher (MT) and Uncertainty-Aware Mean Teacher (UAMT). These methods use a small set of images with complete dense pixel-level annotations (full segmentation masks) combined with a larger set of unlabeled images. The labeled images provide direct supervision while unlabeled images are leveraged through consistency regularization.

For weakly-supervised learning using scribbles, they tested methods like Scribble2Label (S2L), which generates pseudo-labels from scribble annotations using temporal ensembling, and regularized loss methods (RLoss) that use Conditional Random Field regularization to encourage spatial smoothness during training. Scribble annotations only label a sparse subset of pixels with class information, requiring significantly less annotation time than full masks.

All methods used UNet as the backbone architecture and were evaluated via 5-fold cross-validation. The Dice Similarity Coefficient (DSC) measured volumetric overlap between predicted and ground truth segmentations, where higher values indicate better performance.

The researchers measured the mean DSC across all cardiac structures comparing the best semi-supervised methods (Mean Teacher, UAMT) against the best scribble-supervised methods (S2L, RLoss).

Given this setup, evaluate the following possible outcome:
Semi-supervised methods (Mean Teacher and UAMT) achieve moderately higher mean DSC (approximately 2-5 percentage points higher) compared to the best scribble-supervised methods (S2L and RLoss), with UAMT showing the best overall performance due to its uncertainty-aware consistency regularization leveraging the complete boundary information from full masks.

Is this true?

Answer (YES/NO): NO